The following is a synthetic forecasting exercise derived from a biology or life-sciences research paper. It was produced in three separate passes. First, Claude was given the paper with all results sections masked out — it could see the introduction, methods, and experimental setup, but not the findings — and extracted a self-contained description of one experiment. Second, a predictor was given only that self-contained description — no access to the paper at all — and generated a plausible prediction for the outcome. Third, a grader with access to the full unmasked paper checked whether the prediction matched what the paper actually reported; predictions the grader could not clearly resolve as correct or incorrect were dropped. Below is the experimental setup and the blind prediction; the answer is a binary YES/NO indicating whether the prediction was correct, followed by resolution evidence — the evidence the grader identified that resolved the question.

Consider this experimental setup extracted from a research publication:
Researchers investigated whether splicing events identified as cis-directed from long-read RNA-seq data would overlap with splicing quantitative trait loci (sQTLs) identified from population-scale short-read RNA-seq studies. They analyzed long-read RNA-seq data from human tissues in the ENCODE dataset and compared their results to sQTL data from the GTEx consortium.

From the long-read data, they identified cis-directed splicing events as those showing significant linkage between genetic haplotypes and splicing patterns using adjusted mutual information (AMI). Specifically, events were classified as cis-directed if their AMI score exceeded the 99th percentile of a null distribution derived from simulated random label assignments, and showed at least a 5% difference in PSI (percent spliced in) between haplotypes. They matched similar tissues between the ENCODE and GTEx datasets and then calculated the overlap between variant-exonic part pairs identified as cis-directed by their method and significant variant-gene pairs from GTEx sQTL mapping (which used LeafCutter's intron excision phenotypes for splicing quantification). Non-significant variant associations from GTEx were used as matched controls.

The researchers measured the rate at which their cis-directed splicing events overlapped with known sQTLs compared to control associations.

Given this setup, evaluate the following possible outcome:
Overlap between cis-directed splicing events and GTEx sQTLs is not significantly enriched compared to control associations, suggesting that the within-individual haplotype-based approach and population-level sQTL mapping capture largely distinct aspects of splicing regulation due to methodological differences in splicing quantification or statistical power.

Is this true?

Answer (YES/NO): NO